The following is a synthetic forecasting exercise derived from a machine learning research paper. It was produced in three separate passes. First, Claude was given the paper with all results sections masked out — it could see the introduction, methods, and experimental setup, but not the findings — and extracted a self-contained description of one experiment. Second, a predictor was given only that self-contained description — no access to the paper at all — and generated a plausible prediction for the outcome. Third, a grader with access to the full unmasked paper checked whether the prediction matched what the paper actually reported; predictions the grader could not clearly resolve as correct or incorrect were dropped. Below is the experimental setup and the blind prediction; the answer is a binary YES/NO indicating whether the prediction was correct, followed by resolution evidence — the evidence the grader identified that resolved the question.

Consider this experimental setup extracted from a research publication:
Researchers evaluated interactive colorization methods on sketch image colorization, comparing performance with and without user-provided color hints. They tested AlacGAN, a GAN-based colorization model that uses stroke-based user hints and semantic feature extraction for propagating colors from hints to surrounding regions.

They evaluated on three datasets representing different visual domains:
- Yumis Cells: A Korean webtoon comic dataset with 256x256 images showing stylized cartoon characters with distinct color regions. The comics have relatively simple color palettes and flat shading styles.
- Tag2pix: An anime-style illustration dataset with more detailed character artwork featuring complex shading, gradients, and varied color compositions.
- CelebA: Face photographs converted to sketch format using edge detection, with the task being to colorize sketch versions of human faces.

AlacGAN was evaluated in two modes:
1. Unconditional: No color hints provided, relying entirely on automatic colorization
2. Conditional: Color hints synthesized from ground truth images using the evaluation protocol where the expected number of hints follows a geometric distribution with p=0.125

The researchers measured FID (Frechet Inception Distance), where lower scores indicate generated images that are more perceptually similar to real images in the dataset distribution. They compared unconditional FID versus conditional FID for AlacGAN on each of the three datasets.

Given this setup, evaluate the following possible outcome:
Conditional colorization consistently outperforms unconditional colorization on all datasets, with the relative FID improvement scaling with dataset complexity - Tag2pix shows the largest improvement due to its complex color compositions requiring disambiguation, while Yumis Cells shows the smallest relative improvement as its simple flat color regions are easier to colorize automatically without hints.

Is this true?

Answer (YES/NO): NO